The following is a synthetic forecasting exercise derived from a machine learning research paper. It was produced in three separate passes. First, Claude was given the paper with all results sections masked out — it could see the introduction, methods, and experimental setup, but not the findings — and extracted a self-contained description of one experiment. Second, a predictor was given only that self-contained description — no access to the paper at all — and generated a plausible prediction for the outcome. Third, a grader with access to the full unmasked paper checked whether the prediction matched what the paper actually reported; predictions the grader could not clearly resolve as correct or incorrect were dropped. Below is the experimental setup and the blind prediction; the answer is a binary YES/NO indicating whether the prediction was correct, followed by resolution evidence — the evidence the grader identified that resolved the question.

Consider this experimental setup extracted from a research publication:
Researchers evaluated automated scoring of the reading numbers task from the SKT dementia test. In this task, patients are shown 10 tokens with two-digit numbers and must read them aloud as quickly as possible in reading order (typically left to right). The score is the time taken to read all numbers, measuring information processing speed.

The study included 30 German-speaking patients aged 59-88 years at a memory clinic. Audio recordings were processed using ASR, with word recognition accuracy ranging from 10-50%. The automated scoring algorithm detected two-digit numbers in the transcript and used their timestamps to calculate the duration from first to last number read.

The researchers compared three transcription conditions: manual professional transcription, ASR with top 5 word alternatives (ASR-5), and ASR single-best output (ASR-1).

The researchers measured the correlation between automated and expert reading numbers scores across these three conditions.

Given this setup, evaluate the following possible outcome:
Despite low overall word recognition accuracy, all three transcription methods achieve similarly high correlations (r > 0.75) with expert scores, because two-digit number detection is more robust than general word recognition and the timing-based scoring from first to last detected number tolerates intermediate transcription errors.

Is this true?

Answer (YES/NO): YES